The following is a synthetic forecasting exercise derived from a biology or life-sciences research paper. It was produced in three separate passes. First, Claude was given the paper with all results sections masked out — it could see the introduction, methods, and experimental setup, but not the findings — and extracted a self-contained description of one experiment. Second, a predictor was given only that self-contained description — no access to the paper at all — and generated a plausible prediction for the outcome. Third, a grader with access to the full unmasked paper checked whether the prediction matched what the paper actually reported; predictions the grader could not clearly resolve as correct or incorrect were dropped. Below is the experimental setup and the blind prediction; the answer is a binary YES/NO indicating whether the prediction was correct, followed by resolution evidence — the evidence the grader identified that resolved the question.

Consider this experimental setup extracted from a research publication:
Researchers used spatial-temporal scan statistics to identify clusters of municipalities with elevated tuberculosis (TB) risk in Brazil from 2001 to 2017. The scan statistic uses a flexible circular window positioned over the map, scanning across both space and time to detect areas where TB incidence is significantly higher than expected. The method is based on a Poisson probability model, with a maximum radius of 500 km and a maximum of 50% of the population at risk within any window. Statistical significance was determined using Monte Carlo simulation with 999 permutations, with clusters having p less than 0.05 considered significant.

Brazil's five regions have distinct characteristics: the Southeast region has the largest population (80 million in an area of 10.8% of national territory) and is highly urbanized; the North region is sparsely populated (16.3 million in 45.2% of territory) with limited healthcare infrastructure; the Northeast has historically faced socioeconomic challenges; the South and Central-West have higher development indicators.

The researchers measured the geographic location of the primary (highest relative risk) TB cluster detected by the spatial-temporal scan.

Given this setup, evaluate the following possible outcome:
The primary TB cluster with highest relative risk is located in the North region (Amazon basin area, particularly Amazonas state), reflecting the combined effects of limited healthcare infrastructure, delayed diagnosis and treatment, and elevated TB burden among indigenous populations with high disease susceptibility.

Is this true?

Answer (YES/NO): NO